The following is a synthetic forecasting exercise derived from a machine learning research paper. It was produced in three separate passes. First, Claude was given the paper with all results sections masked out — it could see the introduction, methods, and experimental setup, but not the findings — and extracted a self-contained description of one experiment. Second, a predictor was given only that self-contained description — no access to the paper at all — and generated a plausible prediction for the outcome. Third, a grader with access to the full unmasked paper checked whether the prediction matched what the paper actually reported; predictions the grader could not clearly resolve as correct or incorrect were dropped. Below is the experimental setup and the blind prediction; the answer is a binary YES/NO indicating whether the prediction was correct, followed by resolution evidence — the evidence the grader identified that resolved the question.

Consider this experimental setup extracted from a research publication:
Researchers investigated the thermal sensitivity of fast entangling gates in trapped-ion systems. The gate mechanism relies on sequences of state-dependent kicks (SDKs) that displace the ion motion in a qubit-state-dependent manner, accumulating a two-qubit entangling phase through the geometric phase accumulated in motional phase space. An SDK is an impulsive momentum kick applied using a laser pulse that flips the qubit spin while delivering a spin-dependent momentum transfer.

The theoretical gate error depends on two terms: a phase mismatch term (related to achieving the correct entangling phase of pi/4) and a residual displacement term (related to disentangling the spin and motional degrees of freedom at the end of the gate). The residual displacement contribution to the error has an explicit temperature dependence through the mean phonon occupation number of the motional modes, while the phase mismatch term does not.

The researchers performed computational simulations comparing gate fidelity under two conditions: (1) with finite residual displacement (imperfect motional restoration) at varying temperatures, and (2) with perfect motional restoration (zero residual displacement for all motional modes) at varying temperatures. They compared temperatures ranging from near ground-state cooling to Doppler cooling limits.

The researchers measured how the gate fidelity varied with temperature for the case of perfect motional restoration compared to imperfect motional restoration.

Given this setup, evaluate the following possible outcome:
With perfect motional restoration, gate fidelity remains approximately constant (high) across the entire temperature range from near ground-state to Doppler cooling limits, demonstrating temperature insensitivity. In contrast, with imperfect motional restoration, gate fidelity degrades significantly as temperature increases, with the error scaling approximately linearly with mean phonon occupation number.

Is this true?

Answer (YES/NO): YES